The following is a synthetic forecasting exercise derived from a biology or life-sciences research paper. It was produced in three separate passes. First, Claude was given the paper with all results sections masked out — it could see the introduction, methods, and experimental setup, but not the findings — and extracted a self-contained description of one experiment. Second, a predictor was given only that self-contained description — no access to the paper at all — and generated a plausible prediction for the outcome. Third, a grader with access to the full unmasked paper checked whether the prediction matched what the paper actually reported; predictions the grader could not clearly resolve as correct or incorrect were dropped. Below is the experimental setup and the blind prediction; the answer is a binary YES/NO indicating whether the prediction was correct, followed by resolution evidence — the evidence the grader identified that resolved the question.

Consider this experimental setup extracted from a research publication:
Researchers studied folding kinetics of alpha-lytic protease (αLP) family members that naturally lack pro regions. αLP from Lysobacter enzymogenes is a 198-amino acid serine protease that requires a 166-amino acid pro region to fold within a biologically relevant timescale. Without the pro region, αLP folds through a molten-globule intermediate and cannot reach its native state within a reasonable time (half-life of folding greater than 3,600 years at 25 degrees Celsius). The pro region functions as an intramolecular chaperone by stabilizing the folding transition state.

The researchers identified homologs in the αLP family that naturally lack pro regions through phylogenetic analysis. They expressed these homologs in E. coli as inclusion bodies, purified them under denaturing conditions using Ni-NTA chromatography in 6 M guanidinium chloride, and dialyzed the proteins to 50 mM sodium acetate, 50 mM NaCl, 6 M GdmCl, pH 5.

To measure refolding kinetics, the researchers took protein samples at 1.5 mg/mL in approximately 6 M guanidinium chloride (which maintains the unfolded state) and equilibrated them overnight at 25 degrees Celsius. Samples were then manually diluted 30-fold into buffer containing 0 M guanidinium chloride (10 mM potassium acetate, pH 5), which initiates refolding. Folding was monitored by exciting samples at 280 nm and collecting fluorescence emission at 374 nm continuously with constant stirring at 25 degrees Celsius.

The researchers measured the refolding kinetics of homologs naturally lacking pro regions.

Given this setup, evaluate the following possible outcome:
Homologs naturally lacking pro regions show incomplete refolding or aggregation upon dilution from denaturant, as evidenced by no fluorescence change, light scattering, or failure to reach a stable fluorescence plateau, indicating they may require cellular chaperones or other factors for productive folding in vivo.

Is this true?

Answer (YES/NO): NO